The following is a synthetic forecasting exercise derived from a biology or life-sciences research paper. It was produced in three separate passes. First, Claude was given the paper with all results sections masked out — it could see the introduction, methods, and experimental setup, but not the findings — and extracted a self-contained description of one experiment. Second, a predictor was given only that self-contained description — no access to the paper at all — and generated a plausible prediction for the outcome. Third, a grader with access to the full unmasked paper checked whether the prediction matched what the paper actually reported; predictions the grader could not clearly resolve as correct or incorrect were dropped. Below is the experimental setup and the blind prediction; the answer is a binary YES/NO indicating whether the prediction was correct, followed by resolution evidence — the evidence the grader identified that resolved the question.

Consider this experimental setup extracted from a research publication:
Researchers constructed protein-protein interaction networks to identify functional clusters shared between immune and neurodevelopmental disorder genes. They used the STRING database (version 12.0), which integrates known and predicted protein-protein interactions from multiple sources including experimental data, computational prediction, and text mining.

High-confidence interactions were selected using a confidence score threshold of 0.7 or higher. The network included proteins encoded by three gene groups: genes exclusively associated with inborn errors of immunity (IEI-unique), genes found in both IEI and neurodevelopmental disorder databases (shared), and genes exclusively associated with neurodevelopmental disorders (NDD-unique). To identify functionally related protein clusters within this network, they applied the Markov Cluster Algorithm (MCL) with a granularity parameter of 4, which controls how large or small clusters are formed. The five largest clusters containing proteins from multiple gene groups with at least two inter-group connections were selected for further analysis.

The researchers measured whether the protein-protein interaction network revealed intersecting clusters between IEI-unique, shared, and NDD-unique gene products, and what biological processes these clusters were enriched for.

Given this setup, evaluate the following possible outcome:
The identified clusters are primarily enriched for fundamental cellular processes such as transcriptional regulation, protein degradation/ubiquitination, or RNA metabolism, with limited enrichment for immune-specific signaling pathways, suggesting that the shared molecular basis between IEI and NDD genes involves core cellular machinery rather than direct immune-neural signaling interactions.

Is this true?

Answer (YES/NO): NO